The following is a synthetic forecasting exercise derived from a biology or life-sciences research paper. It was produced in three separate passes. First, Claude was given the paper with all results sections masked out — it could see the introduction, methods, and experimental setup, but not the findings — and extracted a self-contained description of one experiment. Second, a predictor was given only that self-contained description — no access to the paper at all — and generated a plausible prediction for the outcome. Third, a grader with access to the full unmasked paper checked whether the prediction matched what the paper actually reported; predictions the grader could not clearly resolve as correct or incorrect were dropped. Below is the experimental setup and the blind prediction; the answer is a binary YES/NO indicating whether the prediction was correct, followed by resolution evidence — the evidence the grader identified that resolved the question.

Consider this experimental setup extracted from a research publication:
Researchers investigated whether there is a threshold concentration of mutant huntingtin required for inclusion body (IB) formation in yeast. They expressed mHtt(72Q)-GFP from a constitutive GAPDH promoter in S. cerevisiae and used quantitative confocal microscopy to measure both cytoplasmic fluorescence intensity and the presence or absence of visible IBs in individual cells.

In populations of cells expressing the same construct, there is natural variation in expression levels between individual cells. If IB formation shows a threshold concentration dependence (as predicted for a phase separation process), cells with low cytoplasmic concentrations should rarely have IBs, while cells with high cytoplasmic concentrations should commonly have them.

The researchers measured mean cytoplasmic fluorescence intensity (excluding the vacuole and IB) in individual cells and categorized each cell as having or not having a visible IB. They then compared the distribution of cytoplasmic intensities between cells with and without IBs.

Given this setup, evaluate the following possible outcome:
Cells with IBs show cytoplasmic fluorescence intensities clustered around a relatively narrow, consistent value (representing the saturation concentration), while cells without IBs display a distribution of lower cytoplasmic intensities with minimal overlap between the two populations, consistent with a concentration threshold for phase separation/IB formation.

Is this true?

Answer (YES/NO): NO